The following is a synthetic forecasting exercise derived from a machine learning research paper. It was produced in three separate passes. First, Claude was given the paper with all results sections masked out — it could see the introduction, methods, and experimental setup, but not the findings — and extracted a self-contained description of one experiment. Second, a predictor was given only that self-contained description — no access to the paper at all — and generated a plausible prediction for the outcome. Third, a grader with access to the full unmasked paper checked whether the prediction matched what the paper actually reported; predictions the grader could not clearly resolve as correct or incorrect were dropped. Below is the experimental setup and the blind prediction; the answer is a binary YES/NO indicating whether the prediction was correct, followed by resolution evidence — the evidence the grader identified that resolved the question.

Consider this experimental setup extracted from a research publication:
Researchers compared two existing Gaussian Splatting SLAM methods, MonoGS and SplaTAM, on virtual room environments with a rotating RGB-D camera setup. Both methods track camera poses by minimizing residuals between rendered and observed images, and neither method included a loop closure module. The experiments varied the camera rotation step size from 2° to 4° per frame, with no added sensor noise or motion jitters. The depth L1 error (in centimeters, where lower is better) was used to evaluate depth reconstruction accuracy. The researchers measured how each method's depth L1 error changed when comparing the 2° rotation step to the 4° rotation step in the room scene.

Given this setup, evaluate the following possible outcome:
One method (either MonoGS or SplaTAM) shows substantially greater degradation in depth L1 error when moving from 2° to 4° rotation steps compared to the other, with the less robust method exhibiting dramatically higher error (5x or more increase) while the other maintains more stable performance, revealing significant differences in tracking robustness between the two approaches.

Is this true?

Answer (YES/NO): NO